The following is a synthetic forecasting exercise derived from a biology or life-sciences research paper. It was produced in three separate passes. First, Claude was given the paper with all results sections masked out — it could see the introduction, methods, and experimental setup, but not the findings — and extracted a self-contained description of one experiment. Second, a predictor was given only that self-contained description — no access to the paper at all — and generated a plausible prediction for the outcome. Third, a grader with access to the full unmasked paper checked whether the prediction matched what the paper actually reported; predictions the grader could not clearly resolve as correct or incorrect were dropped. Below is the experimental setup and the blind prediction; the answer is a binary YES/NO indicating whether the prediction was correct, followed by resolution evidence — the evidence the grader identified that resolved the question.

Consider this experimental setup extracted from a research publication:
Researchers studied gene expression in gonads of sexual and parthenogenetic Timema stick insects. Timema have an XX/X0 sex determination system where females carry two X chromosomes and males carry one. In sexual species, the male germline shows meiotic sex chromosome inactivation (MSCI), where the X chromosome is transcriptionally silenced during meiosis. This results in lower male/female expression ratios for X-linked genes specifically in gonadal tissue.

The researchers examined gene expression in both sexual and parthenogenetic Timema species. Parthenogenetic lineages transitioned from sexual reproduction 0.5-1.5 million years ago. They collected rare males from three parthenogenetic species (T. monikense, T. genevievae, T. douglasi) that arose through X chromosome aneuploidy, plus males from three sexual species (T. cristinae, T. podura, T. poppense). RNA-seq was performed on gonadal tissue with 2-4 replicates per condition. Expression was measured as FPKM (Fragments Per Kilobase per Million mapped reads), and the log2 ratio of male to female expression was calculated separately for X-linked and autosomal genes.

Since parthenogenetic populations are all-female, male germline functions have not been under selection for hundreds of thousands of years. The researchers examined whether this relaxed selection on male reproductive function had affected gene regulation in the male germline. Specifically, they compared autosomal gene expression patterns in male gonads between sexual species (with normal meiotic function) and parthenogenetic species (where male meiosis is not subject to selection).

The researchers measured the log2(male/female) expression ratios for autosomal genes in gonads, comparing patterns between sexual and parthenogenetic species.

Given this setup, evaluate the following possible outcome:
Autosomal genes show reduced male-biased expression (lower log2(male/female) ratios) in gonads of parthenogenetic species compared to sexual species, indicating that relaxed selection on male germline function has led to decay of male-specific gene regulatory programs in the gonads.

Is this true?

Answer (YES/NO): NO